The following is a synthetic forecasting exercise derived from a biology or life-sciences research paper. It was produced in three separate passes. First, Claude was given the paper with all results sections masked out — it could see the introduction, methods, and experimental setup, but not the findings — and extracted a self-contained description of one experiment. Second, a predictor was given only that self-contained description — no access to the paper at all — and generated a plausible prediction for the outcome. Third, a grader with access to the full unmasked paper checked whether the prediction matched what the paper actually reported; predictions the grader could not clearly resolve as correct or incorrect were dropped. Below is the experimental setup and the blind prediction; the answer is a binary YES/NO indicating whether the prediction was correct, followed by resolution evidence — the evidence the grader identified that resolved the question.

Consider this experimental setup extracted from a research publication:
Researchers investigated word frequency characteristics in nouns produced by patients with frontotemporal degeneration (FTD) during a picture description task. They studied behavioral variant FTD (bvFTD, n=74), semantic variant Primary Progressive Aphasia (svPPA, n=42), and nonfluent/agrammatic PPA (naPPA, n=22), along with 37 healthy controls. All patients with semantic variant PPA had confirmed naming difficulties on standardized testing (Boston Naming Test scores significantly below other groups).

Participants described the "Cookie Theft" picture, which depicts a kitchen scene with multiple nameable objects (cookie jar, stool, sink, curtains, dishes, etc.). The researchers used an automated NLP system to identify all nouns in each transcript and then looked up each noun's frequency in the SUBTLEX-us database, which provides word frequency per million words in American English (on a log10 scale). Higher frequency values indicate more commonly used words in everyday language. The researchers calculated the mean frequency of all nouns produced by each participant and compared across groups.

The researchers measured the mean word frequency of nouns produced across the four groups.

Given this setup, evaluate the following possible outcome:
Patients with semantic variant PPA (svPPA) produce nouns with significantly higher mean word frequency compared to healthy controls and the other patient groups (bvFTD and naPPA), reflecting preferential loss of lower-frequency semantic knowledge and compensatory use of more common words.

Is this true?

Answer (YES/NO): YES